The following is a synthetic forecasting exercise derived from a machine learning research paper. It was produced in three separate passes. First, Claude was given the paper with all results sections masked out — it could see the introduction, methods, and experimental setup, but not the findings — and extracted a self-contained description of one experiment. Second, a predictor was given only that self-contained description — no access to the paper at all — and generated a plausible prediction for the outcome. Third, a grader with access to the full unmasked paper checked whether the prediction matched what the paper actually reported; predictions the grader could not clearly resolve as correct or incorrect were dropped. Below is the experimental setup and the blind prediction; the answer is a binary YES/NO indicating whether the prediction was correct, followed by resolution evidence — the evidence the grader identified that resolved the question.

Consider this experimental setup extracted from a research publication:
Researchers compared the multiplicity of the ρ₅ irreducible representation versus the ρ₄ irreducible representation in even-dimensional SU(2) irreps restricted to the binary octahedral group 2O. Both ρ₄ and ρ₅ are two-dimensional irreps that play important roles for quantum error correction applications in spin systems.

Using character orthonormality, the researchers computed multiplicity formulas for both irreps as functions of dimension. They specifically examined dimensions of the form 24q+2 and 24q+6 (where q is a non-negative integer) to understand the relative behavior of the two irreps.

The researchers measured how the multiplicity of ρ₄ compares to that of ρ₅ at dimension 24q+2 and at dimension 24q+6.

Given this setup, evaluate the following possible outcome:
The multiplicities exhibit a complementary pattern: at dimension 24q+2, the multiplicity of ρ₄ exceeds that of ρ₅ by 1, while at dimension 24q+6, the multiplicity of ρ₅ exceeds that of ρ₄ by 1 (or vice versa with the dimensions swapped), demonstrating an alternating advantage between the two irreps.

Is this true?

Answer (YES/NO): YES